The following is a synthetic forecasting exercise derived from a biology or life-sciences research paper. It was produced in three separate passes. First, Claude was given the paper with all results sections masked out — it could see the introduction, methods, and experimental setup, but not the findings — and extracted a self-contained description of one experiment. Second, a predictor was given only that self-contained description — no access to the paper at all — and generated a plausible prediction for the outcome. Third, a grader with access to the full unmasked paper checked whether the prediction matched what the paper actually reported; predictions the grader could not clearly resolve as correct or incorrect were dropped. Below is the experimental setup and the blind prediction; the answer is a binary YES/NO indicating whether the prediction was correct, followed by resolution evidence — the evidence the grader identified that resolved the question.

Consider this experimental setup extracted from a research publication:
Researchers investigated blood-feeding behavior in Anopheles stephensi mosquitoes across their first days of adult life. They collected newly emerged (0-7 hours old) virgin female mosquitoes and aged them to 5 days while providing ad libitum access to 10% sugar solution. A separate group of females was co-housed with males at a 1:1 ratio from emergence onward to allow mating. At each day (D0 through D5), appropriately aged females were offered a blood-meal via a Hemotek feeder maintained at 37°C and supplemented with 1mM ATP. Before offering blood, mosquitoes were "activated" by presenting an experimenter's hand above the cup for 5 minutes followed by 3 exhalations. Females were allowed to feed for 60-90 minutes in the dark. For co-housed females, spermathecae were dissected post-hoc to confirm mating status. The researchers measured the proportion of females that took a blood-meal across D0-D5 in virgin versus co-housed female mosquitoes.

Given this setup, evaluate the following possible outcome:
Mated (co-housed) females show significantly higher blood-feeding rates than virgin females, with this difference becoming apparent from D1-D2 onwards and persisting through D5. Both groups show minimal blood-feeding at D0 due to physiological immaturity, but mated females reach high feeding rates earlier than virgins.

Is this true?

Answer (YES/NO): NO